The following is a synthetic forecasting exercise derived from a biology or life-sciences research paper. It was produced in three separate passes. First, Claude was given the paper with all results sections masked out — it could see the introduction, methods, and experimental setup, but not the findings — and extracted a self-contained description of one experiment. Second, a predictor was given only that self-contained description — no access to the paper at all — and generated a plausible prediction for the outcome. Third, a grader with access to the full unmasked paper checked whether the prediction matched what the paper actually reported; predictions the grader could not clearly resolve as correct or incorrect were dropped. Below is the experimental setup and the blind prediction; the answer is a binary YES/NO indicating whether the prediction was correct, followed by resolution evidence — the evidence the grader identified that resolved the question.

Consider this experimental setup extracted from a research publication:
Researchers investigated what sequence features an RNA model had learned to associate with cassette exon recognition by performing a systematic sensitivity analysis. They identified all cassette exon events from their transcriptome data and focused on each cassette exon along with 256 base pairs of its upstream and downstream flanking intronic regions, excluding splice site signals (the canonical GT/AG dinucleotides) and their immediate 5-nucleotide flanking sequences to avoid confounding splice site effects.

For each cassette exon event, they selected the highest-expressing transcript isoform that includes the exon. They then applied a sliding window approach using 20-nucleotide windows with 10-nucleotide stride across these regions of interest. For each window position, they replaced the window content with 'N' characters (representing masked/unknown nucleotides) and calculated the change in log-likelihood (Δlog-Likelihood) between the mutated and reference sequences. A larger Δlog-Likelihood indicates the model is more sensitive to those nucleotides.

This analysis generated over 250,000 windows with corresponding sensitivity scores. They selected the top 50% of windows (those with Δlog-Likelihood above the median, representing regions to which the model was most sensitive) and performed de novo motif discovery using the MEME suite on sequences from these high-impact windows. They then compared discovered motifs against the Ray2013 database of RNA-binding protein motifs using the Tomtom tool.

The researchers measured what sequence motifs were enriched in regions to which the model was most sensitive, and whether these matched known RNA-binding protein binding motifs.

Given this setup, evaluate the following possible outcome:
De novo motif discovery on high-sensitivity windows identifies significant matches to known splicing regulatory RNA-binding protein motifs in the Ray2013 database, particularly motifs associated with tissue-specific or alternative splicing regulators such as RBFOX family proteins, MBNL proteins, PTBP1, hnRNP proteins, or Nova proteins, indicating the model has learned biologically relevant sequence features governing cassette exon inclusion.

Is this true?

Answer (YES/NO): YES